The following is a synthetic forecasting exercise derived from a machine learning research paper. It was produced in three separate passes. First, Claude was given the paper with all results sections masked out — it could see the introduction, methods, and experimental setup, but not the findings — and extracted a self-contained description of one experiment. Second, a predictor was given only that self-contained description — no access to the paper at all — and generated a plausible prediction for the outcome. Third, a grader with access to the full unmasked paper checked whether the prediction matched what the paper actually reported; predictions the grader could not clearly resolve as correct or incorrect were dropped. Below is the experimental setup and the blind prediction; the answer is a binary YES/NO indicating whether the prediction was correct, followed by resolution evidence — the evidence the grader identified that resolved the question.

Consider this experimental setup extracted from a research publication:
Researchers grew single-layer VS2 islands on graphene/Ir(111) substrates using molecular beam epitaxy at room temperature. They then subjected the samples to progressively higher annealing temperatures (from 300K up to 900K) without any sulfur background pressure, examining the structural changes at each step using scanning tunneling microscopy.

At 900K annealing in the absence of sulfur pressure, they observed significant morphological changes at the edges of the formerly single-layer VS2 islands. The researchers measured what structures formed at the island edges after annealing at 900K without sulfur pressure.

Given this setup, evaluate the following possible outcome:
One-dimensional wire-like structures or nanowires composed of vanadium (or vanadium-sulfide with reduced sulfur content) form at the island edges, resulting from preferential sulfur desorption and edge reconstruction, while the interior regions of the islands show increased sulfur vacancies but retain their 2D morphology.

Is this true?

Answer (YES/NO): NO